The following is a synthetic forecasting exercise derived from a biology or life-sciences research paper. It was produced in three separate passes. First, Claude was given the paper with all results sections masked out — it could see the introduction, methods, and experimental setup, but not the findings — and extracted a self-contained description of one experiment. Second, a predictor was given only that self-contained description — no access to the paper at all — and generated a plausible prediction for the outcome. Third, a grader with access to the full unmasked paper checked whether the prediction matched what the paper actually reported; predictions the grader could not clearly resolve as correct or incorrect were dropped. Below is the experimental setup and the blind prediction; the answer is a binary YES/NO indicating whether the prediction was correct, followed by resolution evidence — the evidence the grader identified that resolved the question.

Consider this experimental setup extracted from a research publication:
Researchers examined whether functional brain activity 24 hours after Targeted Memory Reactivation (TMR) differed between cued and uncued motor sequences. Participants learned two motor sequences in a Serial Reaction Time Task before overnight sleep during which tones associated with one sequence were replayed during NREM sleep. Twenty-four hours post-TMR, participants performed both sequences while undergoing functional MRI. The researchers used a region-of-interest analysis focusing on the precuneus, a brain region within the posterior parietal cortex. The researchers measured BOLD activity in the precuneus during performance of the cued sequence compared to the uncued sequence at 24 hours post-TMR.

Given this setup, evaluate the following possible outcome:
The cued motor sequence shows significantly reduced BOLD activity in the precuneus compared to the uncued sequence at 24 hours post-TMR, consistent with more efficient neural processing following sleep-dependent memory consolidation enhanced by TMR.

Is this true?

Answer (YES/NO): NO